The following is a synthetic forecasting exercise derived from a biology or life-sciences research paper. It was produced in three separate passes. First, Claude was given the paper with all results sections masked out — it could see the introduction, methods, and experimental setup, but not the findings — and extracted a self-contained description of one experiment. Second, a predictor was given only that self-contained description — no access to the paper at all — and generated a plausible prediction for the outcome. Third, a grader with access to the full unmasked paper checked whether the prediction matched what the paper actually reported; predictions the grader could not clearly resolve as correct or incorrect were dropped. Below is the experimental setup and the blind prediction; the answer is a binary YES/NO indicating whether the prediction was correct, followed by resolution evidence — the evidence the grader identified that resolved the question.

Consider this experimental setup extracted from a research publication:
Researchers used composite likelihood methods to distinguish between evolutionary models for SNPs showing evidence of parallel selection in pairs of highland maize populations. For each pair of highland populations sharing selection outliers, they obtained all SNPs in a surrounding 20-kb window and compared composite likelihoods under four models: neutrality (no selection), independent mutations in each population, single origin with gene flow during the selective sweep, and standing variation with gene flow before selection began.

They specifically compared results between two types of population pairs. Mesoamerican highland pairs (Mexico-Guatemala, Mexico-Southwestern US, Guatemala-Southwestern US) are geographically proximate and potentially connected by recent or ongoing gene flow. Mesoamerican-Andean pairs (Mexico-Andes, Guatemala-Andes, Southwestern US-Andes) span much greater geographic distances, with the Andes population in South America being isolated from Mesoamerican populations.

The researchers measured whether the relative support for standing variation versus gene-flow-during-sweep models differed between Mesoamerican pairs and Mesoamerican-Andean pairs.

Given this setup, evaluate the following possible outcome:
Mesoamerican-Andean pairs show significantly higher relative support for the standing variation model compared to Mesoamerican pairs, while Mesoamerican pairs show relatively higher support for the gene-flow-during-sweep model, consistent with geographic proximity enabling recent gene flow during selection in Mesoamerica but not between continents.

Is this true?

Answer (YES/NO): NO